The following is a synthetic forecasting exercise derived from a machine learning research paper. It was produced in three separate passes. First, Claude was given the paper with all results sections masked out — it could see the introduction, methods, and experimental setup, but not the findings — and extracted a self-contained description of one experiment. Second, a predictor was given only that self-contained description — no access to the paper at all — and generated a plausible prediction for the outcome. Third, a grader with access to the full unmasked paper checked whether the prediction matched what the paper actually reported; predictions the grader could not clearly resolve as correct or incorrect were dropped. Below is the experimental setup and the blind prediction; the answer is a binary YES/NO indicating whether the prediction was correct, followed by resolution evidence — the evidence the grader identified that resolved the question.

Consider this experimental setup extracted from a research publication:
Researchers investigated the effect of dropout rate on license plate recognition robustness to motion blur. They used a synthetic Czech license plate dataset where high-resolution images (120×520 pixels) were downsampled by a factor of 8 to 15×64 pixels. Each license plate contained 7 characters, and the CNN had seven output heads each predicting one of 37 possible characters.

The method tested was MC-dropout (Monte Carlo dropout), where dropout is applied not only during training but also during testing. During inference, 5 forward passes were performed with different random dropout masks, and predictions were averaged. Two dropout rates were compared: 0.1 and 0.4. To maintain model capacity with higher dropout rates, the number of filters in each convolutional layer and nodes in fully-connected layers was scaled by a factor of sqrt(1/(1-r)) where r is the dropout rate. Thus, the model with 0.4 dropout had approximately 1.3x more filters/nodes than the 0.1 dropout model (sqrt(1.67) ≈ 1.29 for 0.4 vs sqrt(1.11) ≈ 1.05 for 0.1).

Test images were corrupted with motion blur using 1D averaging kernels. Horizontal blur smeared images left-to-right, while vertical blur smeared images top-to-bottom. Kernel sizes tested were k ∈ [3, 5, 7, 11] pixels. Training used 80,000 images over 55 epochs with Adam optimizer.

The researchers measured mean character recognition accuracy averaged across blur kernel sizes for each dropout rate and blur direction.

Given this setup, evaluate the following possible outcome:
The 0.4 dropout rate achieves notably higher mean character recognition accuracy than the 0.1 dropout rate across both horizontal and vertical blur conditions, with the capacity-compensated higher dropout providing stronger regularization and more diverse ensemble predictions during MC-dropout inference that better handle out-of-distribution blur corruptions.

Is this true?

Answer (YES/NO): YES